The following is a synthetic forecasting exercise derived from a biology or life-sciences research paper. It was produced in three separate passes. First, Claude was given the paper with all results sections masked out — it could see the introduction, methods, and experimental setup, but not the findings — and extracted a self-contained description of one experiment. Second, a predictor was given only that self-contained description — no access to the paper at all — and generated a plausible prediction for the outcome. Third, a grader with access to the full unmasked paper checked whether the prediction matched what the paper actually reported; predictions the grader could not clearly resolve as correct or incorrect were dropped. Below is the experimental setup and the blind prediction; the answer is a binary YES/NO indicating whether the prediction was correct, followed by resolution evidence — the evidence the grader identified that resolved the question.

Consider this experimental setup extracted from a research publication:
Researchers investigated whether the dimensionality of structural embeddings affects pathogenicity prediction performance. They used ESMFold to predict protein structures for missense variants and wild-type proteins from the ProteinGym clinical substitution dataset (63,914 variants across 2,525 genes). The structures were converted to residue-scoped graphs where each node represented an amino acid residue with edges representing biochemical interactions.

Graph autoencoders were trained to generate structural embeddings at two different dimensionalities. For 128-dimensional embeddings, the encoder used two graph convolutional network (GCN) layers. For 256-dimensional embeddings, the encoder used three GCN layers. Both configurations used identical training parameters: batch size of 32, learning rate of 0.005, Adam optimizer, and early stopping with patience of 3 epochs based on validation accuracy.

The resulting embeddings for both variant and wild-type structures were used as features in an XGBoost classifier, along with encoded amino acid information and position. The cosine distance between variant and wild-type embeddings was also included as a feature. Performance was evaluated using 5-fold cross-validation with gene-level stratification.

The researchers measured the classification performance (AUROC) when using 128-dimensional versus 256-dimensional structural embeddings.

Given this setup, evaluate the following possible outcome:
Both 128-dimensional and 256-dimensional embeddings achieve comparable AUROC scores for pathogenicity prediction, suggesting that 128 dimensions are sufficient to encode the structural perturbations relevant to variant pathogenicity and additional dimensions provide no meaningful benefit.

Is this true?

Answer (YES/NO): YES